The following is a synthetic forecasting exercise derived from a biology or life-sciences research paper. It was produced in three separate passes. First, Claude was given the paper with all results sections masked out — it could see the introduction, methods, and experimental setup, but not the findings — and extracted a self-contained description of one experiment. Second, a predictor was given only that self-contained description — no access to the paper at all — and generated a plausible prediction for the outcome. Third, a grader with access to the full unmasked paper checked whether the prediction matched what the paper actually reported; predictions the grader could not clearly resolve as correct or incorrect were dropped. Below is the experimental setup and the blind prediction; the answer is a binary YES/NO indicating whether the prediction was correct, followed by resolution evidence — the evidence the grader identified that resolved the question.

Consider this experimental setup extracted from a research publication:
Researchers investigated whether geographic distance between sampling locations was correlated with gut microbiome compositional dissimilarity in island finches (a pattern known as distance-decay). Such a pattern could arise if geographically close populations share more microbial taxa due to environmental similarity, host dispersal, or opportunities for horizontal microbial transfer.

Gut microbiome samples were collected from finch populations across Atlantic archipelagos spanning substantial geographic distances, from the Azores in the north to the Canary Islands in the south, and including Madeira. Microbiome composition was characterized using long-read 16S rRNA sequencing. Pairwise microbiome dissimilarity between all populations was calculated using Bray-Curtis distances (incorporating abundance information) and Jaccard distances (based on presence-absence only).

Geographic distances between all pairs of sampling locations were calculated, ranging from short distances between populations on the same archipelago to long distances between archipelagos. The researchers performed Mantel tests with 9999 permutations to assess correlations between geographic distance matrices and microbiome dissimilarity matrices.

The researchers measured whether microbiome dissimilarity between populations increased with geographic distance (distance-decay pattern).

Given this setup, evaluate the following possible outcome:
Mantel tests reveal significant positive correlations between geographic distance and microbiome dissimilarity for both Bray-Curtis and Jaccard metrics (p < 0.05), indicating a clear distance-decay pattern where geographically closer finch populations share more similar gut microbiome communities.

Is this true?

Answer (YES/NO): YES